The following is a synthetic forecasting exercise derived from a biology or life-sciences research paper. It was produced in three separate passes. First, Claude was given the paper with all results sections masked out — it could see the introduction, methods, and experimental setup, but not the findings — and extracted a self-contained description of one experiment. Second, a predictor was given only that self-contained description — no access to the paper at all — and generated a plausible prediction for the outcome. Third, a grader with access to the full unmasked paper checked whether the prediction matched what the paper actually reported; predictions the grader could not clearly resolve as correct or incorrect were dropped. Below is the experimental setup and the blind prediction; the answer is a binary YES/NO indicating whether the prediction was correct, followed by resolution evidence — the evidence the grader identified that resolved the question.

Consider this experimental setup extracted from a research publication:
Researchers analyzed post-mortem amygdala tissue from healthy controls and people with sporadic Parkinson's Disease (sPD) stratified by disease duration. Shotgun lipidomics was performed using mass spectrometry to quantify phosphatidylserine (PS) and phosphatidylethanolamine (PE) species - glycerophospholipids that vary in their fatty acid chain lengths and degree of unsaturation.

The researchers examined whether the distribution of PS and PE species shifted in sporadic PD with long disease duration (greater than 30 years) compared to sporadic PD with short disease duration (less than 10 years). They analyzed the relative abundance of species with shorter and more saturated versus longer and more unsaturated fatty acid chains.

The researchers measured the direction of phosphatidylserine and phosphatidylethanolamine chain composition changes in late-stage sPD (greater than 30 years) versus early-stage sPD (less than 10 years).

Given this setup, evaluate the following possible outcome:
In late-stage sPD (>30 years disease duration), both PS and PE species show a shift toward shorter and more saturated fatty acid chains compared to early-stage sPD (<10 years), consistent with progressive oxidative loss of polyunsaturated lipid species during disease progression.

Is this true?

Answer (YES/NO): YES